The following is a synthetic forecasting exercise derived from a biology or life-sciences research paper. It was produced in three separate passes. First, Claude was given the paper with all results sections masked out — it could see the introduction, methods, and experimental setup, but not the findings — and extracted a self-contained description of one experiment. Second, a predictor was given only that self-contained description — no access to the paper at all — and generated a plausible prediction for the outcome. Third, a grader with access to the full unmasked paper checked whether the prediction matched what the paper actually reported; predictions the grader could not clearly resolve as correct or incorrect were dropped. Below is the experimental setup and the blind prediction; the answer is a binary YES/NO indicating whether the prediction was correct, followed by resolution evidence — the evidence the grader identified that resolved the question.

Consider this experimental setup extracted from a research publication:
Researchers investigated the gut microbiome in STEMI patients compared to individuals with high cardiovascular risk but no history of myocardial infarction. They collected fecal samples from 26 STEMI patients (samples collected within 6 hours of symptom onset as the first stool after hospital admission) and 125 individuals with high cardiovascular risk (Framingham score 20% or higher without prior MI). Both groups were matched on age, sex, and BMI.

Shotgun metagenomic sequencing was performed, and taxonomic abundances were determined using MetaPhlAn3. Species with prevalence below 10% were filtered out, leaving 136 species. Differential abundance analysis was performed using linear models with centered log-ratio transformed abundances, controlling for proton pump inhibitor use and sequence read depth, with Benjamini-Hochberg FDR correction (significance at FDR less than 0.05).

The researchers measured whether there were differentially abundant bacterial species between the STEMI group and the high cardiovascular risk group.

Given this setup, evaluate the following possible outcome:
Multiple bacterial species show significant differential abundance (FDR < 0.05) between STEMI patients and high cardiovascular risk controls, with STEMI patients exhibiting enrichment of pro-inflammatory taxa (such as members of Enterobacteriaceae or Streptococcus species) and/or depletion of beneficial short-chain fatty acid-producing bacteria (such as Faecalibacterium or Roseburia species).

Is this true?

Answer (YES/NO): YES